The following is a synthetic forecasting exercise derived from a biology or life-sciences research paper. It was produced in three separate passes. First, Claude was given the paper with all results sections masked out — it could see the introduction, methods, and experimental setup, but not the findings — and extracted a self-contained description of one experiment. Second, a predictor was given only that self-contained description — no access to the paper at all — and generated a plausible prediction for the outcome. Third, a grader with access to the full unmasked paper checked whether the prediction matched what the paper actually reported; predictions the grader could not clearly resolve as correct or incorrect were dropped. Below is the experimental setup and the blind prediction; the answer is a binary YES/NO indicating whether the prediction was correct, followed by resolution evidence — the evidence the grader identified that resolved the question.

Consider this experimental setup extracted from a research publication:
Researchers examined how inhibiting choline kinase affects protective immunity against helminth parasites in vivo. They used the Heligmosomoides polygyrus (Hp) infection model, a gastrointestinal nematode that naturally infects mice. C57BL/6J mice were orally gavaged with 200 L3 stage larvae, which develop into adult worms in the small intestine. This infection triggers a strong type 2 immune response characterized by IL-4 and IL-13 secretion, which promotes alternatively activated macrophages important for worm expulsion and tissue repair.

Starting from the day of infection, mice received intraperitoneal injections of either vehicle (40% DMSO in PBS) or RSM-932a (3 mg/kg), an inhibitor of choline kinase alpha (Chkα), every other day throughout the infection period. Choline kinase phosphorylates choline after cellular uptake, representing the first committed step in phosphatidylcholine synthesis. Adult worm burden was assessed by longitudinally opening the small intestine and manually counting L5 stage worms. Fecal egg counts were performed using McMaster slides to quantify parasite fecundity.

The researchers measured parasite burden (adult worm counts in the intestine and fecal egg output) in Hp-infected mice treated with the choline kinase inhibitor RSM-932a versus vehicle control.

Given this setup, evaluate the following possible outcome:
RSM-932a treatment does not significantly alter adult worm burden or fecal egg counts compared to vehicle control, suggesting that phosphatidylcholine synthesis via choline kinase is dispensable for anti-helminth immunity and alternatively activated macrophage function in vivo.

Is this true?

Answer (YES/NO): YES